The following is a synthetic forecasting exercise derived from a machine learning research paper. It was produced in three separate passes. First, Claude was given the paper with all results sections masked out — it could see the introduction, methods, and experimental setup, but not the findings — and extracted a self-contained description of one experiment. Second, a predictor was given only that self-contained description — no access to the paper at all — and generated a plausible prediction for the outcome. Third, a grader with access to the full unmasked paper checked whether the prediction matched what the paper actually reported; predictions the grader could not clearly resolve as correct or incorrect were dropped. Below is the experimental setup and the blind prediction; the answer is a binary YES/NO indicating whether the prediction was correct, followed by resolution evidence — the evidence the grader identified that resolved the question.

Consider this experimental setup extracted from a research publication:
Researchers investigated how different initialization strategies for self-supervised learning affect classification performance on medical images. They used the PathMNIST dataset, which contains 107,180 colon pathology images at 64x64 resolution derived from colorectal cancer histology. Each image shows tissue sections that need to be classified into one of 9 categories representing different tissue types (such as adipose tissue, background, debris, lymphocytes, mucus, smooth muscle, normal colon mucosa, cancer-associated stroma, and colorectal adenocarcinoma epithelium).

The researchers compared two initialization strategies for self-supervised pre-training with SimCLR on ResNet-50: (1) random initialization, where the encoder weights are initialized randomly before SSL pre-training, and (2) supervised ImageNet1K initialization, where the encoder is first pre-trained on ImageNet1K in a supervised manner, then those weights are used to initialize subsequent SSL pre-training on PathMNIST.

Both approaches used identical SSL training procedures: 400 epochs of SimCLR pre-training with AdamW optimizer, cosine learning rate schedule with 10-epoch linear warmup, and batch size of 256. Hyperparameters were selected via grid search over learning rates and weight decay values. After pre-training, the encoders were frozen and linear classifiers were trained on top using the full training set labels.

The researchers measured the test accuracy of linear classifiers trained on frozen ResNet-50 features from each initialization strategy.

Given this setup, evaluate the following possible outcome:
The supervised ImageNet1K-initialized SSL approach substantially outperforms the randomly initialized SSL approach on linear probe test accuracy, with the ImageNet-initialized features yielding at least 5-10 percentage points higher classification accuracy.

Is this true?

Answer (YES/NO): NO